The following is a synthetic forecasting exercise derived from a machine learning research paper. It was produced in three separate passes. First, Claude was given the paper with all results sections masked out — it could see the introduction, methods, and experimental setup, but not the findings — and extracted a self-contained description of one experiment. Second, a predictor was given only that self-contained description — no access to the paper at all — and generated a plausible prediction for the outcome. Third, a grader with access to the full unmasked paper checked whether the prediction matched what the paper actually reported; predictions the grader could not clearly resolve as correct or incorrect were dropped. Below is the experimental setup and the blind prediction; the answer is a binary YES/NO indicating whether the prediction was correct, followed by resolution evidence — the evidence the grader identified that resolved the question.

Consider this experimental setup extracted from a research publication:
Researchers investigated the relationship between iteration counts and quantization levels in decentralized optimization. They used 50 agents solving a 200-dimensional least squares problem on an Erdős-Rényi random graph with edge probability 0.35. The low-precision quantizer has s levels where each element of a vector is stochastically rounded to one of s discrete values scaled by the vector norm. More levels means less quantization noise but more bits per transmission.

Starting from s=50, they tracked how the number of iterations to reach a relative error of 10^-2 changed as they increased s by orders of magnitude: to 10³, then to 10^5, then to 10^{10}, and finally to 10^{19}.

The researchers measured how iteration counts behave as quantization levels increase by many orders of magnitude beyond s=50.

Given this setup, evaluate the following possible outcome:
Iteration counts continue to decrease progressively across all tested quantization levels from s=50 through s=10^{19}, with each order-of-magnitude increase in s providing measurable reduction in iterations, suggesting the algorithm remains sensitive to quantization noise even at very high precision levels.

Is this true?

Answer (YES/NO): NO